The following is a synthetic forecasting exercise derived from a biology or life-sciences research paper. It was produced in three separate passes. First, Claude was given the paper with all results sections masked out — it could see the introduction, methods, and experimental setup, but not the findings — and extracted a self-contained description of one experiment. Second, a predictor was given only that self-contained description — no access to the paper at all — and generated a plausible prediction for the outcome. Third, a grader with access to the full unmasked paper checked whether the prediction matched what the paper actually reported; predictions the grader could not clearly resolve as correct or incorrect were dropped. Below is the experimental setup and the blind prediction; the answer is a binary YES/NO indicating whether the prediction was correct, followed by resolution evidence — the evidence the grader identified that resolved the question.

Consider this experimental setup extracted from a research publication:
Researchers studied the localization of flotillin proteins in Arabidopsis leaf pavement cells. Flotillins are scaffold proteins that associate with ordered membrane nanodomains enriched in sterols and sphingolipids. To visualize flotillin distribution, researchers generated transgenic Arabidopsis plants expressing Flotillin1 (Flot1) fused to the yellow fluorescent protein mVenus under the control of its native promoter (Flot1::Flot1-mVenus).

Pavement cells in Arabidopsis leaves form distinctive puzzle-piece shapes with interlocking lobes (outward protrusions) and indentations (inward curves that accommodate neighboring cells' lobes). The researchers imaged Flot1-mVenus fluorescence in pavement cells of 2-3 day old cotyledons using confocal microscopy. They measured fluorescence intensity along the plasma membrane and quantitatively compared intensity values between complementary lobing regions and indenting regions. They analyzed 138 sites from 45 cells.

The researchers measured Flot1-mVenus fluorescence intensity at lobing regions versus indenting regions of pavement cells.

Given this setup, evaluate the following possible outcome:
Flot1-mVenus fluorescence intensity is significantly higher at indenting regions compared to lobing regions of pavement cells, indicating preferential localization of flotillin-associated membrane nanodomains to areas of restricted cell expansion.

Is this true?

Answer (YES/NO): YES